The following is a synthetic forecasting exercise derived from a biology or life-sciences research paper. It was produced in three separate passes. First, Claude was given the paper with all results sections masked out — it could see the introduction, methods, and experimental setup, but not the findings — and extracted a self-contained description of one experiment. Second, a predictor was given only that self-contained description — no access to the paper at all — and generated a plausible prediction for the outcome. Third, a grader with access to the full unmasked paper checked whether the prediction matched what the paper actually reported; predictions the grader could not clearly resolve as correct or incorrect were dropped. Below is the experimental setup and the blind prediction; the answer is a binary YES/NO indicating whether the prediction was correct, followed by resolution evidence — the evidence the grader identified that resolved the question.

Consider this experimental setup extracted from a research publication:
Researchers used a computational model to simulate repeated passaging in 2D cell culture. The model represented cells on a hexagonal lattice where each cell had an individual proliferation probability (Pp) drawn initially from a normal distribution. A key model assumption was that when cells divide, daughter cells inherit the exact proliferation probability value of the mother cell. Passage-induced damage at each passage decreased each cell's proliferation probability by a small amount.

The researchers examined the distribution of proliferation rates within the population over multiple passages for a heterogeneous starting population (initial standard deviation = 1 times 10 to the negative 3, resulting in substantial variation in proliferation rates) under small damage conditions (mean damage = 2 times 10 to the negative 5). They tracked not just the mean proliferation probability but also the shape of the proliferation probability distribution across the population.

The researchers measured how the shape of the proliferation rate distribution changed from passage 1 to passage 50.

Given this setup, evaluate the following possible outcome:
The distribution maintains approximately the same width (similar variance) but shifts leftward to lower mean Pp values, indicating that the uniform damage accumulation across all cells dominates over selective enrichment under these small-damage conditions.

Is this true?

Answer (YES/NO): NO